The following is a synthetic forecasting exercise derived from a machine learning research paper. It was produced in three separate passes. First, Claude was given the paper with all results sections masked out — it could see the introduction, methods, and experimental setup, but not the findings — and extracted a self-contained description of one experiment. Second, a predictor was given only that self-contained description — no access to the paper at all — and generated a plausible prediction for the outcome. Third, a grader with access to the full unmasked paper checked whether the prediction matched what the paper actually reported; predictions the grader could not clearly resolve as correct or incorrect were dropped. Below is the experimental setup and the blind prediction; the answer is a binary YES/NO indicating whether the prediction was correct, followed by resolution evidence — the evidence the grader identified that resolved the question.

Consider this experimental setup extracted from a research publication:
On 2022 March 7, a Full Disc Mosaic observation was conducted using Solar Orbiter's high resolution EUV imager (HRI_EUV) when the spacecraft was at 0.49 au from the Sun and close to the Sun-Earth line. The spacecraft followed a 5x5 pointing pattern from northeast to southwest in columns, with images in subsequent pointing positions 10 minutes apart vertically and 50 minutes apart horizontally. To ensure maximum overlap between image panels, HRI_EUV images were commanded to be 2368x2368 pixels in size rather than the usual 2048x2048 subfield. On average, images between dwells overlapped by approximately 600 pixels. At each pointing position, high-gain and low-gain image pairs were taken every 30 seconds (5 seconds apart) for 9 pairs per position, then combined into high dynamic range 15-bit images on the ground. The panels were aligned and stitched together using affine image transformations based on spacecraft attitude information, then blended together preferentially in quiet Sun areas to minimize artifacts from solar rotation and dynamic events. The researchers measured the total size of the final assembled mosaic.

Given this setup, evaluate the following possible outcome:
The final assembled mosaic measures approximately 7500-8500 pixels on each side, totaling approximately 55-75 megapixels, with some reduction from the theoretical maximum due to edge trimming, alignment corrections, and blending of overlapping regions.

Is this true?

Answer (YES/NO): NO